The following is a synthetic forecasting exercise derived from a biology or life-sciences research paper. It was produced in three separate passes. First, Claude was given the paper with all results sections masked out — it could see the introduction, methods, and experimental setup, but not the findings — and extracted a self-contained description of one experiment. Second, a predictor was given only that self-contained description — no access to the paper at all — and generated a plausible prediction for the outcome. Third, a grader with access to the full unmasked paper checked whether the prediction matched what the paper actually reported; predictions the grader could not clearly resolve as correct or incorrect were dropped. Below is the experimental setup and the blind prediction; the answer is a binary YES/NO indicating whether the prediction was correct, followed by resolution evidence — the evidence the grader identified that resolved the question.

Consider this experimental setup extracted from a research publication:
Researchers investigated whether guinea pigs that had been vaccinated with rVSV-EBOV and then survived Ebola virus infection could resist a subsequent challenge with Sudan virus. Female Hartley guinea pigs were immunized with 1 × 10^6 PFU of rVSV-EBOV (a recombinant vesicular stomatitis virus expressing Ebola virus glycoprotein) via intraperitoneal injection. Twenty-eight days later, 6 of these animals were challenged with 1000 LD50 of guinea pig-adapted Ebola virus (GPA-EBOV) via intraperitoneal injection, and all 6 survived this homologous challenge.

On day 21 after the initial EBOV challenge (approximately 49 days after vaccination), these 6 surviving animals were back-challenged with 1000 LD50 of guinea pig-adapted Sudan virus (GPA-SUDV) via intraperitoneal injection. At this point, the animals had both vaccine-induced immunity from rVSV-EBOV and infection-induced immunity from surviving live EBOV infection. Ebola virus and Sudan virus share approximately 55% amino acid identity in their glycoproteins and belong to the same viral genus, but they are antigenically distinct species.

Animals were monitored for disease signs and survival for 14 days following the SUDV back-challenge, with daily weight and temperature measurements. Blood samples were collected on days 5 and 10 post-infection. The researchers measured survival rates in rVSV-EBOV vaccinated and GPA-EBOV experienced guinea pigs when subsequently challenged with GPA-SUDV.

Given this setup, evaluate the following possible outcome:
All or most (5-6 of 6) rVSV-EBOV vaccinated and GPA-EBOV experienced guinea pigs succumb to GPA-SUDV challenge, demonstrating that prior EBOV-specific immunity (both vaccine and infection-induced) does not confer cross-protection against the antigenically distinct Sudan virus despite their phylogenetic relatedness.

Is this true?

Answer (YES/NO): NO